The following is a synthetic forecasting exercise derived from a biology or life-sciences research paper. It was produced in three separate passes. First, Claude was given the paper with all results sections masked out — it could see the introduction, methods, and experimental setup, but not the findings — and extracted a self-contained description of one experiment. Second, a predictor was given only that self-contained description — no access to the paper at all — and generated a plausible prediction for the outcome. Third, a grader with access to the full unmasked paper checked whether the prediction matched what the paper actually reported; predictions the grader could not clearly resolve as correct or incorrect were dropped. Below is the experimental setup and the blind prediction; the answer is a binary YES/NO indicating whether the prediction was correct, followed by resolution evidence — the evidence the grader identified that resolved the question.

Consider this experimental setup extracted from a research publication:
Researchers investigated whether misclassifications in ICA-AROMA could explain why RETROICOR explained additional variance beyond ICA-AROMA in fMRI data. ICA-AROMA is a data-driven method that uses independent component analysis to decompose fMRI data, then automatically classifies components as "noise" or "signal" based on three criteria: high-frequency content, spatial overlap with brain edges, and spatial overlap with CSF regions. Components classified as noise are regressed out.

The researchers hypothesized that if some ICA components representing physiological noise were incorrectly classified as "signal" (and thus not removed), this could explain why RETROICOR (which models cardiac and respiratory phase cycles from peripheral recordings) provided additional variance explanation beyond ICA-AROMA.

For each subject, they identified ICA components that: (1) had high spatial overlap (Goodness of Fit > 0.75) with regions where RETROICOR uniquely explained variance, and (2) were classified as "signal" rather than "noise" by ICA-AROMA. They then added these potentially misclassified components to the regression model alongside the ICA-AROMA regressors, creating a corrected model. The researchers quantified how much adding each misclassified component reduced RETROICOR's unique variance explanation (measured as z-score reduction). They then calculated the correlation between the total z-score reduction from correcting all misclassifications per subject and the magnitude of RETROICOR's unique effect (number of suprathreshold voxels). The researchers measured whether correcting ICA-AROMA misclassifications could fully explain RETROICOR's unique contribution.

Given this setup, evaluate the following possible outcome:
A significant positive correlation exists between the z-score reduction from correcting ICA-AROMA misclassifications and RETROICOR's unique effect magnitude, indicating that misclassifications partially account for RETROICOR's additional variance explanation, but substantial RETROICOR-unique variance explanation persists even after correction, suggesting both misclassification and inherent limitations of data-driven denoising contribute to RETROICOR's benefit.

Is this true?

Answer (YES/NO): NO